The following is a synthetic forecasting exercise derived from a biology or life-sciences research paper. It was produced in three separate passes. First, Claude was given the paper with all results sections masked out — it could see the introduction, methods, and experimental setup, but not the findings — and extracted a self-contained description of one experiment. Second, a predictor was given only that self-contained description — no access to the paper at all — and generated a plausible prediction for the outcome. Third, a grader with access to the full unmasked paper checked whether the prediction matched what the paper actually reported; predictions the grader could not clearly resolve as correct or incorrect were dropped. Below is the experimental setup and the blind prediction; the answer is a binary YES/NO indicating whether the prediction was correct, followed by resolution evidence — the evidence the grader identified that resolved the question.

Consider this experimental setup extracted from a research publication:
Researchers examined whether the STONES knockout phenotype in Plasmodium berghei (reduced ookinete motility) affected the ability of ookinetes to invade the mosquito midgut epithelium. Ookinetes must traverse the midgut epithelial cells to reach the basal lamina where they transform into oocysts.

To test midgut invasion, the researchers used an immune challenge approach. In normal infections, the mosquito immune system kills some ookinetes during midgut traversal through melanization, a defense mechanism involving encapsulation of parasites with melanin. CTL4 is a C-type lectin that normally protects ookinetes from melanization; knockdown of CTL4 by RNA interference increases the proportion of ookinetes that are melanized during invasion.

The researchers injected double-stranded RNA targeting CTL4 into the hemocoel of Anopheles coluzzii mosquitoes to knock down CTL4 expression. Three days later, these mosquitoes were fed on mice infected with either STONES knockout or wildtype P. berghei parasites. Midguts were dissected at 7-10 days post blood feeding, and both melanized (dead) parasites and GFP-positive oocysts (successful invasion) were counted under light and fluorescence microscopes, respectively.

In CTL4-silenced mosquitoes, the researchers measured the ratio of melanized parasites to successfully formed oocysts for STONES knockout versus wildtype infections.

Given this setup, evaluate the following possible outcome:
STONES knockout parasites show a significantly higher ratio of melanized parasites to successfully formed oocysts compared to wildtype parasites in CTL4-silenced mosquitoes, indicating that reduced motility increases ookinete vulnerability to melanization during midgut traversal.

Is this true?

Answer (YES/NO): NO